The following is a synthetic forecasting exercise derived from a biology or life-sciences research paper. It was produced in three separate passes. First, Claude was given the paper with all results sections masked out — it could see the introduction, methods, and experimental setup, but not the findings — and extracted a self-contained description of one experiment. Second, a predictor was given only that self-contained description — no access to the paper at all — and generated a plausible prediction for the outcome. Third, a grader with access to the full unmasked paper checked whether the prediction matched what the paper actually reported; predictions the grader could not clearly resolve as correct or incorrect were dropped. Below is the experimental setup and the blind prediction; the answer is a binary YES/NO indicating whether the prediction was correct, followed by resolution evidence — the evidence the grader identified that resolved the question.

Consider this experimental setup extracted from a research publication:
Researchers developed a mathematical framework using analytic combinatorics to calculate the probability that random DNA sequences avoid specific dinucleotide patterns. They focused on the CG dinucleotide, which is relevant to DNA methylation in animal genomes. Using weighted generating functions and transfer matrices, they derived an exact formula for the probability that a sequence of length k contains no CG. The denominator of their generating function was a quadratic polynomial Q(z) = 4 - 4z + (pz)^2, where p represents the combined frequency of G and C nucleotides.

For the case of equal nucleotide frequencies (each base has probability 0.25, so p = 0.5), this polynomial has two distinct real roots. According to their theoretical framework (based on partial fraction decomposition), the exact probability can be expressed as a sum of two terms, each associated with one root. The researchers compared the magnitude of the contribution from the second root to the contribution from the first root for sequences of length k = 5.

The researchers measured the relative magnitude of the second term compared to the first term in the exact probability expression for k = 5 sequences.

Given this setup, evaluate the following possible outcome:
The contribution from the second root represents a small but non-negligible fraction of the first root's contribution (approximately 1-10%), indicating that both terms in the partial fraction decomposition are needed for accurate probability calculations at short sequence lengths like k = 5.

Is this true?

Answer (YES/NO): NO